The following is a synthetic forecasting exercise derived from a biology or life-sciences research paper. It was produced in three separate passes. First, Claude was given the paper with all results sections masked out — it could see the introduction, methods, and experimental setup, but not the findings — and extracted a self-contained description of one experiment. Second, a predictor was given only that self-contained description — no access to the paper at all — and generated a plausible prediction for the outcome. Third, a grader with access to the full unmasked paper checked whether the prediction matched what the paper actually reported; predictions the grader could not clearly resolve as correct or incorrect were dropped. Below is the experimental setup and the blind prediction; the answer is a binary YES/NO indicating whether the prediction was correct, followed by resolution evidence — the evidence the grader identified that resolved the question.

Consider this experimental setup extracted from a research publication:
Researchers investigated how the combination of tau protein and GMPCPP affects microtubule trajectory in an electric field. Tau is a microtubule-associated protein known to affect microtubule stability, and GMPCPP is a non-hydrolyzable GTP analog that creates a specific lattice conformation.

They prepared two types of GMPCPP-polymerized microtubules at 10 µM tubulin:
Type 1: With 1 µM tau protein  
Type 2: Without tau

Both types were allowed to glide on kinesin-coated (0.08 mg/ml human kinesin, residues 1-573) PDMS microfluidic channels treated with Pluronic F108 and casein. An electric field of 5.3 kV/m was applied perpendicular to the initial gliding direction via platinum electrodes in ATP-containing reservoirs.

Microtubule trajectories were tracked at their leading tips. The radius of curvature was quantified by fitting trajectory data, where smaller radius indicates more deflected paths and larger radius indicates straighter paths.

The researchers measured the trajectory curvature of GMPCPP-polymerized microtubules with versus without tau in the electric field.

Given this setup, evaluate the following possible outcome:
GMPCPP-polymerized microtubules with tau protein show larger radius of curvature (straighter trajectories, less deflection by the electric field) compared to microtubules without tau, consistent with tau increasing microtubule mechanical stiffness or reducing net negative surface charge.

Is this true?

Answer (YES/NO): NO